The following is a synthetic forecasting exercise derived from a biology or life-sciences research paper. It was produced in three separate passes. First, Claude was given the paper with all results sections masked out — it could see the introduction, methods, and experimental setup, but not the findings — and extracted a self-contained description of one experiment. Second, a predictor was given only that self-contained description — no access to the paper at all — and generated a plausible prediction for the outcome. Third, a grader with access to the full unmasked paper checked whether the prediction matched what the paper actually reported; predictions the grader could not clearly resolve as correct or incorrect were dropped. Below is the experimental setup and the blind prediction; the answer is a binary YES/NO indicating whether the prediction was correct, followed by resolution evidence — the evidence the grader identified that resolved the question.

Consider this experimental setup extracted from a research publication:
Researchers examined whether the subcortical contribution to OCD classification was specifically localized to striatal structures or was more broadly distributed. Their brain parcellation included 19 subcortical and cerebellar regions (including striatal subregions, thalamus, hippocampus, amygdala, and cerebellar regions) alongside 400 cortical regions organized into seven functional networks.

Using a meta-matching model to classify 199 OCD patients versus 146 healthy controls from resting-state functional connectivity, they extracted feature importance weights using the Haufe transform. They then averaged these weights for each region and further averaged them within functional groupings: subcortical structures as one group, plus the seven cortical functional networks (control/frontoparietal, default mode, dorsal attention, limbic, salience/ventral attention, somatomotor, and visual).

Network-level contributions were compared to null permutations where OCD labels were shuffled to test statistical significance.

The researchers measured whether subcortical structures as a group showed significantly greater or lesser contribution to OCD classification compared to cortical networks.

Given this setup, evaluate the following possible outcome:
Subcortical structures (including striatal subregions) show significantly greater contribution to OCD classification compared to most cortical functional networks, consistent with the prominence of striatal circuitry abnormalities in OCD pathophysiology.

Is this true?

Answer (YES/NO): NO